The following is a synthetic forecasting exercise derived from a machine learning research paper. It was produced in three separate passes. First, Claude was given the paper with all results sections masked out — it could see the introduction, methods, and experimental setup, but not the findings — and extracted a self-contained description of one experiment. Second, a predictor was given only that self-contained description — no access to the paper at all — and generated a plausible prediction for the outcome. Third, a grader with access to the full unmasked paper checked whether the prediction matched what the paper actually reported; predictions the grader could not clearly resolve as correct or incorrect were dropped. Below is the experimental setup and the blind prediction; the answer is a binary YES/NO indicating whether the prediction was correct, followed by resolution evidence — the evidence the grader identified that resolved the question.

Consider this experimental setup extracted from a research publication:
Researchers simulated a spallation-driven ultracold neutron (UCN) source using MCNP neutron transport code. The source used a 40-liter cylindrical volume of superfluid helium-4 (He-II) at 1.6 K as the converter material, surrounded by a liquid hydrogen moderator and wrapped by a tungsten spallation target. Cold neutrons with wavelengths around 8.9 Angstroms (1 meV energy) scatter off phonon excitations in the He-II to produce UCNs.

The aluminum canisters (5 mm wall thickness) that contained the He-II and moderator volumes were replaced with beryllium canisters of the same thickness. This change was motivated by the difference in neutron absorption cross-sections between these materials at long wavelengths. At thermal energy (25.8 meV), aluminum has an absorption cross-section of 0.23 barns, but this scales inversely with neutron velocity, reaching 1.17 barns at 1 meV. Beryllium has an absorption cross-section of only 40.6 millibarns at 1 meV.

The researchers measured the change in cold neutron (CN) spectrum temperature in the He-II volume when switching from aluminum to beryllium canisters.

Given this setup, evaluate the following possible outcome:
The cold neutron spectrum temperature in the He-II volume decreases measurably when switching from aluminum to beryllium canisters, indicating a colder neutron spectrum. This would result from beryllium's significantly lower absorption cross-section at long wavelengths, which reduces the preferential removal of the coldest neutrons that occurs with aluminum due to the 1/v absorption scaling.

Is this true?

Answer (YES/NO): YES